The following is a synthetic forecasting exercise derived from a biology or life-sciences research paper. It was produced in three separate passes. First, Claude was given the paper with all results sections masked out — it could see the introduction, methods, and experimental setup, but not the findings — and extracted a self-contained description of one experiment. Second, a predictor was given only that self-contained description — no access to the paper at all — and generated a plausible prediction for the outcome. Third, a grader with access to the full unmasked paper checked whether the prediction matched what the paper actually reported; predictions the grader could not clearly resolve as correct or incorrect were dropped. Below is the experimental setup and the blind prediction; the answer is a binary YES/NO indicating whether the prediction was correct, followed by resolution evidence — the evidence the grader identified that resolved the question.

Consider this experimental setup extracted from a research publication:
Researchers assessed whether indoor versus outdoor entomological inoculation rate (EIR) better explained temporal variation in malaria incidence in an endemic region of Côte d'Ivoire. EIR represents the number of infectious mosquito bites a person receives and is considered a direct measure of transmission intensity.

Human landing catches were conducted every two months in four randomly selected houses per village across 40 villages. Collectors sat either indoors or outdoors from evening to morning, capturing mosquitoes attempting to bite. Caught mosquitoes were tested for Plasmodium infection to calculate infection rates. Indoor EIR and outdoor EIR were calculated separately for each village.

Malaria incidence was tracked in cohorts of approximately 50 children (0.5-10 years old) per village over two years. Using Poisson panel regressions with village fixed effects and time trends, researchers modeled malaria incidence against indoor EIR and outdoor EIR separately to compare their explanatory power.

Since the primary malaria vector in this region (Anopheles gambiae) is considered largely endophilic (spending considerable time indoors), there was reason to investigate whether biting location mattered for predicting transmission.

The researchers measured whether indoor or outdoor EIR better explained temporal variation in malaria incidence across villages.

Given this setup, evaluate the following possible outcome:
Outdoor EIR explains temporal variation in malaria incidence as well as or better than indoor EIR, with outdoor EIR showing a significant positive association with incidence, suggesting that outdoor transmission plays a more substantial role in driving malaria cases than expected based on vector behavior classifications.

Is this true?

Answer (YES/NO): NO